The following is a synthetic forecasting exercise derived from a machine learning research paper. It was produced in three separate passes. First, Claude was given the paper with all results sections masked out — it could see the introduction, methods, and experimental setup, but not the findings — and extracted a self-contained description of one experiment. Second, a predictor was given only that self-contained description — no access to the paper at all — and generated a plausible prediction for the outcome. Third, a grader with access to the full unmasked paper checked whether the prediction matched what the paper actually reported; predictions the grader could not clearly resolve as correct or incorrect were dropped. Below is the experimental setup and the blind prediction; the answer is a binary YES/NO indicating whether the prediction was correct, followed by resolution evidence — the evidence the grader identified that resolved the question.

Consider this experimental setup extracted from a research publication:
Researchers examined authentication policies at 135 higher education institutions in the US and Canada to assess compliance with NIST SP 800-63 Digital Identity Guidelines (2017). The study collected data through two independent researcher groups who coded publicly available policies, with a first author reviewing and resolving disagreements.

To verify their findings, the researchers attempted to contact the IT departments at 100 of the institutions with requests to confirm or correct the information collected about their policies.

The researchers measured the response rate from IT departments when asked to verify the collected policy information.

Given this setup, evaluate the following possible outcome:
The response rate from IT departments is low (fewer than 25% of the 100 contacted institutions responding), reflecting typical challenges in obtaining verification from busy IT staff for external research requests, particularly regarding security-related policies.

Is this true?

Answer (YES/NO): YES